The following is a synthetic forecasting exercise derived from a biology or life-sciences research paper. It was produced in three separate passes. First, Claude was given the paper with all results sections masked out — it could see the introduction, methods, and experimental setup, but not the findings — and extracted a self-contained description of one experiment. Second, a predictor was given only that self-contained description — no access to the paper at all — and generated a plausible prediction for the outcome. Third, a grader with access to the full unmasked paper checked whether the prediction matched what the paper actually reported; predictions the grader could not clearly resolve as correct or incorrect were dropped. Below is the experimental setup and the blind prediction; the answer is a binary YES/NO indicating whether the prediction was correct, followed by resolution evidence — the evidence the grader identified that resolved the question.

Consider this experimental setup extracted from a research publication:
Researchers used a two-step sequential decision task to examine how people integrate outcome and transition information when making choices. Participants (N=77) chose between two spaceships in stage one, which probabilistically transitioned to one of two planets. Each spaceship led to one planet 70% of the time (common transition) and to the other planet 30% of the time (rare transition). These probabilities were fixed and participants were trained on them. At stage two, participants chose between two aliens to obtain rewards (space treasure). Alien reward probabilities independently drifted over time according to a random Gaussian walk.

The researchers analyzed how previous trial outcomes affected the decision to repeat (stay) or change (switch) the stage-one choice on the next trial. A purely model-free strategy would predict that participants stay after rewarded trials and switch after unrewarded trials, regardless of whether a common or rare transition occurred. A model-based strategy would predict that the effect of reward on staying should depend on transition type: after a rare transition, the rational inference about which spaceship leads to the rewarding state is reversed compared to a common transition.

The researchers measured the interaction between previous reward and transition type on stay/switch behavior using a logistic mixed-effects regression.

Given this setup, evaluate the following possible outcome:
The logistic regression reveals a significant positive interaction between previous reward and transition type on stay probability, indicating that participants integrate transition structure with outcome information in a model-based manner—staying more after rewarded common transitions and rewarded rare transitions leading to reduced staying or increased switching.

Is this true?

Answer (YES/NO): YES